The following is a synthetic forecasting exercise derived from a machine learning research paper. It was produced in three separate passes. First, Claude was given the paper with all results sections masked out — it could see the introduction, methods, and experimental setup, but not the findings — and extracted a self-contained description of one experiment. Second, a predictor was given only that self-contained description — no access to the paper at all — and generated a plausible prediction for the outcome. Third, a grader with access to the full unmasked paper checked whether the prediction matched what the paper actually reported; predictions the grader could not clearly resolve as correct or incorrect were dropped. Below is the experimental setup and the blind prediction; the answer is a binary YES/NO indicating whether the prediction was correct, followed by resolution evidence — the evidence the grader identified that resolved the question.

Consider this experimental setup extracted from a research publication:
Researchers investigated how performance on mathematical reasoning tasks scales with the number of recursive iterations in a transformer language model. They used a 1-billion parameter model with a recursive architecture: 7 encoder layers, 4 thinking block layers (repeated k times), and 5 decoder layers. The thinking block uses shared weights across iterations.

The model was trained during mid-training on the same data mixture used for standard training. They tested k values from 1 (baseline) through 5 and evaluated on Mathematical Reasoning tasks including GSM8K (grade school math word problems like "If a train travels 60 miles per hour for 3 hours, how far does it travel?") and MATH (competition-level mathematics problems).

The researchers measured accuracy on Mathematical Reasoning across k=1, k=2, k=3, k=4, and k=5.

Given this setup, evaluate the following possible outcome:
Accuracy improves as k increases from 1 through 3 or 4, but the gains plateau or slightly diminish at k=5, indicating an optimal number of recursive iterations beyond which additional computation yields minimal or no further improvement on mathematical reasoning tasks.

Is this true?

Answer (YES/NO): NO